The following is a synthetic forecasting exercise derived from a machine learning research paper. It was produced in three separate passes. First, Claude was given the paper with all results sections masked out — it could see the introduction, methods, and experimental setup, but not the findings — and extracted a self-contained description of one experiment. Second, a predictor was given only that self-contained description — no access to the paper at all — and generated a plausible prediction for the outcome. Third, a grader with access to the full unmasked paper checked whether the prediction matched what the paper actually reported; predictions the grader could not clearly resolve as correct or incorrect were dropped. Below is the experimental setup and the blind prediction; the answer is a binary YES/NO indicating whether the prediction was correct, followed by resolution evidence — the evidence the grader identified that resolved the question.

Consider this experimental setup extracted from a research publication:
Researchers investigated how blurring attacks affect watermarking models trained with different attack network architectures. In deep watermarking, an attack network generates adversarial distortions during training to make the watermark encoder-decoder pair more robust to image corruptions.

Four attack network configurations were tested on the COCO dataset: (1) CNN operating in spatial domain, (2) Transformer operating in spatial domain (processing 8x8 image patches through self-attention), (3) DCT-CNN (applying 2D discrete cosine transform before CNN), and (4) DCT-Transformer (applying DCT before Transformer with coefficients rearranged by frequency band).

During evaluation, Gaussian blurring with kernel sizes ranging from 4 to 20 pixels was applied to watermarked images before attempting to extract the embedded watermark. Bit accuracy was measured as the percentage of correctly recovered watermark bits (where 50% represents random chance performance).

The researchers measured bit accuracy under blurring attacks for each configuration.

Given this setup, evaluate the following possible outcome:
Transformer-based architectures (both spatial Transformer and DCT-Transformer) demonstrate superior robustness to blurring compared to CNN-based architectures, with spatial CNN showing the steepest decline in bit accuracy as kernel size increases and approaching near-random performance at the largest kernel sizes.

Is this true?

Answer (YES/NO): NO